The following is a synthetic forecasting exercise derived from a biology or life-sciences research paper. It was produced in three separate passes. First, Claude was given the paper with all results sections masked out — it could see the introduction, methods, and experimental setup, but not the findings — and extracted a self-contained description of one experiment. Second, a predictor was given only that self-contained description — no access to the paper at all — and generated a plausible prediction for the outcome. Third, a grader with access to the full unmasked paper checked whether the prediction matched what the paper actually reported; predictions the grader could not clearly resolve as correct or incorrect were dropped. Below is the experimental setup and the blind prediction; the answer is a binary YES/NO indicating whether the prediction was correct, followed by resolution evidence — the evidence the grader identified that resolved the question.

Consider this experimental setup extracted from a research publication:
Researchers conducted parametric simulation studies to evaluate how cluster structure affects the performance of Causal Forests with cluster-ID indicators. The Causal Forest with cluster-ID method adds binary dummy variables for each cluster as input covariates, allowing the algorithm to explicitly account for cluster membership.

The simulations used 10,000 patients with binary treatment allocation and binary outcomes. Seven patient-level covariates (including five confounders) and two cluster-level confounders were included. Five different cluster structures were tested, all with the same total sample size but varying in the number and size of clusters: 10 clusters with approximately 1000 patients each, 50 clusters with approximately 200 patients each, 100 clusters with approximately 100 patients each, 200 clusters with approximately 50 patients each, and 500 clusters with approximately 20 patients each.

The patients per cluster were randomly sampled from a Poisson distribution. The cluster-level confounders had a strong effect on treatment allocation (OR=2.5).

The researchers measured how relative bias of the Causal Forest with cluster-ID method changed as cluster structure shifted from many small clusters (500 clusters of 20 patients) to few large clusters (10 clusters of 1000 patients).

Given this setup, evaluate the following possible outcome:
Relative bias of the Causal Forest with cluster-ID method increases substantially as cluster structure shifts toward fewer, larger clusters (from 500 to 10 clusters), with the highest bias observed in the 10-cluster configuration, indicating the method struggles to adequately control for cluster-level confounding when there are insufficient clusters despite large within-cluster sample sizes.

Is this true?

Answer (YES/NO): YES